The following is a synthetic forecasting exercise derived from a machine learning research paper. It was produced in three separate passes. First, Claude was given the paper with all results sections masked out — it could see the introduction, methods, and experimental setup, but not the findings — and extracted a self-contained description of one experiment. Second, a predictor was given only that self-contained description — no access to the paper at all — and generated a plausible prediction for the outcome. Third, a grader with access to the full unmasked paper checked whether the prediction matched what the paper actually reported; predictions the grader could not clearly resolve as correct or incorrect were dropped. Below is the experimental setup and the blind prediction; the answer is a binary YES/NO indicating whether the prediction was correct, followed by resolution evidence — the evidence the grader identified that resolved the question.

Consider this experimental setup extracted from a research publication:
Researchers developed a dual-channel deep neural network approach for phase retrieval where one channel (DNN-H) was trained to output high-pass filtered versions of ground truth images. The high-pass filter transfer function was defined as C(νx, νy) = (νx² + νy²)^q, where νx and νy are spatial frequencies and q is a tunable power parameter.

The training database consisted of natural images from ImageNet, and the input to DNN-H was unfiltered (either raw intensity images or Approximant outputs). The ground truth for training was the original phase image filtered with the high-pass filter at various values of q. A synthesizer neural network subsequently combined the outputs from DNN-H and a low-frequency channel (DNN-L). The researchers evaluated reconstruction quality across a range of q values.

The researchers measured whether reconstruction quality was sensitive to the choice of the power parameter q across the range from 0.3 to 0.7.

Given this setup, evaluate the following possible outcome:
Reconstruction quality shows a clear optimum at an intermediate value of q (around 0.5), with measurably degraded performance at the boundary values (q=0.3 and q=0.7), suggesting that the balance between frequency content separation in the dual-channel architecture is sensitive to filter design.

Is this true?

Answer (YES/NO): NO